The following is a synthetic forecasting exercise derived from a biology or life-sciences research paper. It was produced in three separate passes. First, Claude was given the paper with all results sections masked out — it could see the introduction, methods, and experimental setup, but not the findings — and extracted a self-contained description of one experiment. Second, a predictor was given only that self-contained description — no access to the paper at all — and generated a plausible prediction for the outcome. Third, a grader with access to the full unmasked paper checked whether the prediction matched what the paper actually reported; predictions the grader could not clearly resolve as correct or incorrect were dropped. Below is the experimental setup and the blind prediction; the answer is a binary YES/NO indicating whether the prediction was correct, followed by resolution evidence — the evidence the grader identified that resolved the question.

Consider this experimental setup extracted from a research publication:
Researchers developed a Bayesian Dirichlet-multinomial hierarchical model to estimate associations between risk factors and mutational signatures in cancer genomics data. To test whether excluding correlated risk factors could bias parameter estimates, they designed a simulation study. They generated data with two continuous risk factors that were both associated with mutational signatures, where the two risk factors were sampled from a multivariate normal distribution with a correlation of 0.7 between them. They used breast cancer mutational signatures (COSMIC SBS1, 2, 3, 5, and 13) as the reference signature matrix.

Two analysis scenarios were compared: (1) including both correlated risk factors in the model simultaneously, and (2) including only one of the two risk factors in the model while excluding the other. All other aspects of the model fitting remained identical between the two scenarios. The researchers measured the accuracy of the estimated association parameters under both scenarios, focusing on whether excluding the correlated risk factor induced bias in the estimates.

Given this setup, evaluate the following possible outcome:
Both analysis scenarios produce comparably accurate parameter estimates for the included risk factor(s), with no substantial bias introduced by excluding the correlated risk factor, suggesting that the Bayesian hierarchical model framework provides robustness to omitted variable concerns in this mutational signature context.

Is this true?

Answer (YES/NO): NO